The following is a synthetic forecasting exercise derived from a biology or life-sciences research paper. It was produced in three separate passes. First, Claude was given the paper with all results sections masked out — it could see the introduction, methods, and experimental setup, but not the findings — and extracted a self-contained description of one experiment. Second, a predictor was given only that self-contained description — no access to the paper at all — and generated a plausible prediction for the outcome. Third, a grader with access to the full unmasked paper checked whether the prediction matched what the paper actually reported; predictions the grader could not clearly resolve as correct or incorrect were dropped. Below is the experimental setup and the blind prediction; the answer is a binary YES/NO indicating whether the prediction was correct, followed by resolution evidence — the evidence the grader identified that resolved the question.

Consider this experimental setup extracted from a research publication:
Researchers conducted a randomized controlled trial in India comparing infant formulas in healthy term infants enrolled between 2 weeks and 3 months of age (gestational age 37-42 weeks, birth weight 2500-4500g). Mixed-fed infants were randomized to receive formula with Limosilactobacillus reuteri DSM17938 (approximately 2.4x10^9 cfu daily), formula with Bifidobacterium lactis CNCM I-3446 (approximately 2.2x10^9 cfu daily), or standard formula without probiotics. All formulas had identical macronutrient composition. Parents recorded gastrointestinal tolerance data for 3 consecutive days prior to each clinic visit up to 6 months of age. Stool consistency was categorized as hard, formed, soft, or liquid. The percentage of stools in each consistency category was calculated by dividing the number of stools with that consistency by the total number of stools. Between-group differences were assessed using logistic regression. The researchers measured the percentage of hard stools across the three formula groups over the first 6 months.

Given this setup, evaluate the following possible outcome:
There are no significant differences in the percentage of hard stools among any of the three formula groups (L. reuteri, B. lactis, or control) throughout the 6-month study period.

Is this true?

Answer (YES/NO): YES